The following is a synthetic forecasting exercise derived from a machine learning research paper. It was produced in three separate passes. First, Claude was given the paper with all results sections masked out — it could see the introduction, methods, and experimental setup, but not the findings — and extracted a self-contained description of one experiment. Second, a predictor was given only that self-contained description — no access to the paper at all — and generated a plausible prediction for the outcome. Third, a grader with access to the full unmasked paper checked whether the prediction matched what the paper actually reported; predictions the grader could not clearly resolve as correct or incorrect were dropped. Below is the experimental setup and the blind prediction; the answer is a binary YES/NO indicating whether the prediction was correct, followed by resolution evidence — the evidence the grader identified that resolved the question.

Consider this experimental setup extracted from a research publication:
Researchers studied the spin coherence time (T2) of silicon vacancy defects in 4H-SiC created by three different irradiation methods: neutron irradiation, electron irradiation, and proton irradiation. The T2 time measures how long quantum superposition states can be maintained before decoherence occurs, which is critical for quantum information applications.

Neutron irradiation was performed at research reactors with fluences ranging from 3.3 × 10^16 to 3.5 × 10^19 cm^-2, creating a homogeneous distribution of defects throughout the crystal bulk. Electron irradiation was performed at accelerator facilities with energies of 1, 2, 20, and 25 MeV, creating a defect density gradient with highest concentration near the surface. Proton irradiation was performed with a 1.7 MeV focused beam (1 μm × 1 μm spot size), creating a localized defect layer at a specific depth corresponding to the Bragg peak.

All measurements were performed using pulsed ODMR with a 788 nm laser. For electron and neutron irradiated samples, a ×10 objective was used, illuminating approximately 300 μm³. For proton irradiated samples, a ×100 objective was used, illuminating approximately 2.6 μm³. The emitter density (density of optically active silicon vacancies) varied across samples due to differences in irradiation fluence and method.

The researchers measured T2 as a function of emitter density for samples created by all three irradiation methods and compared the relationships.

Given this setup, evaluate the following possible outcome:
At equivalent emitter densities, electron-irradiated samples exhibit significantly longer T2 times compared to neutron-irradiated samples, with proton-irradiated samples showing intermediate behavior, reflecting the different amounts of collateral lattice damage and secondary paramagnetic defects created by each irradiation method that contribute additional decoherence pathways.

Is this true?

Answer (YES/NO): YES